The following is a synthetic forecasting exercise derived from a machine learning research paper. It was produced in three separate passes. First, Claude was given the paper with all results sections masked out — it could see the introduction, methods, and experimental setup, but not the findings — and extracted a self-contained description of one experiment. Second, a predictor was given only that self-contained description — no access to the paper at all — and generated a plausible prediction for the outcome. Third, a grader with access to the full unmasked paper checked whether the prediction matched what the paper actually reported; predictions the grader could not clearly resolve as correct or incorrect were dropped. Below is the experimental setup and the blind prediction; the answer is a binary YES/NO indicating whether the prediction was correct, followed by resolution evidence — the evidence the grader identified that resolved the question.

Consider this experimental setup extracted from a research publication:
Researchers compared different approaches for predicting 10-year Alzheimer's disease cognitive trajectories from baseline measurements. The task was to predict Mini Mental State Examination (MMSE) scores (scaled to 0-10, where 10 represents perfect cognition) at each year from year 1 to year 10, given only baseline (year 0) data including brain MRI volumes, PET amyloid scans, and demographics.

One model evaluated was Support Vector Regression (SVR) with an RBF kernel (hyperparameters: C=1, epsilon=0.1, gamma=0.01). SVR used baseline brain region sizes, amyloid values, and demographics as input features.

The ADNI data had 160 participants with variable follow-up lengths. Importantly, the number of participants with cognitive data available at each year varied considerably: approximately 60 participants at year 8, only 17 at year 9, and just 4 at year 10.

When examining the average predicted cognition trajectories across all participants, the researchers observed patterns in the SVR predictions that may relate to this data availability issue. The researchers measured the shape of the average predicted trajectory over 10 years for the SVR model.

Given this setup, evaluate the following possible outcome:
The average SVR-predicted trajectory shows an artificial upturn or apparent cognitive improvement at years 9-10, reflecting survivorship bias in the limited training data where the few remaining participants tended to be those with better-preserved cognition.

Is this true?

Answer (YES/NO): NO